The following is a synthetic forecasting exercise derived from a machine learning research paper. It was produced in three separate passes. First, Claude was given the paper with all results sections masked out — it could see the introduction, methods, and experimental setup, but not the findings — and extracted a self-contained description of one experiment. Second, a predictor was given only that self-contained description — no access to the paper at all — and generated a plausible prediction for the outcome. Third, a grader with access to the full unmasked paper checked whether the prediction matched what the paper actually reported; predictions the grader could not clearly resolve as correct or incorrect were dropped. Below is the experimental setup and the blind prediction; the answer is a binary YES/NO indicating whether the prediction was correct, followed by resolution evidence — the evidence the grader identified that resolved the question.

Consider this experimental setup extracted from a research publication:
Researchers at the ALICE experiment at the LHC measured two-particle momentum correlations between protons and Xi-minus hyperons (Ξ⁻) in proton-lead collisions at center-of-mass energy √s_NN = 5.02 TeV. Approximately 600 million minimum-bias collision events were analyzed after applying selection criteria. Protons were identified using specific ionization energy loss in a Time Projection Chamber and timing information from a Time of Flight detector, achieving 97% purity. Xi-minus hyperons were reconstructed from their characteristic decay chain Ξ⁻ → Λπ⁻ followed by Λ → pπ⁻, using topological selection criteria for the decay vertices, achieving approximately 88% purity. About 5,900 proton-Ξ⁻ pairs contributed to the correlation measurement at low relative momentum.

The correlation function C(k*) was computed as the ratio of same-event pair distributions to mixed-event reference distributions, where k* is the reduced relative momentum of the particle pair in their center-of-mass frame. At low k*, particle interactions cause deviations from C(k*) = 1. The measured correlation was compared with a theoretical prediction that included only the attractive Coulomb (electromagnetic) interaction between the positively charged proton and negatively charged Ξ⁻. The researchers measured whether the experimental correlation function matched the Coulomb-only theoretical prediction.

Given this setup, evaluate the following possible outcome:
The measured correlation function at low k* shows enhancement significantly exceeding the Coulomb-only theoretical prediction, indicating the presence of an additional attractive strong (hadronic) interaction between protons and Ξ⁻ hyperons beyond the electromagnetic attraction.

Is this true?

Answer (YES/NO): YES